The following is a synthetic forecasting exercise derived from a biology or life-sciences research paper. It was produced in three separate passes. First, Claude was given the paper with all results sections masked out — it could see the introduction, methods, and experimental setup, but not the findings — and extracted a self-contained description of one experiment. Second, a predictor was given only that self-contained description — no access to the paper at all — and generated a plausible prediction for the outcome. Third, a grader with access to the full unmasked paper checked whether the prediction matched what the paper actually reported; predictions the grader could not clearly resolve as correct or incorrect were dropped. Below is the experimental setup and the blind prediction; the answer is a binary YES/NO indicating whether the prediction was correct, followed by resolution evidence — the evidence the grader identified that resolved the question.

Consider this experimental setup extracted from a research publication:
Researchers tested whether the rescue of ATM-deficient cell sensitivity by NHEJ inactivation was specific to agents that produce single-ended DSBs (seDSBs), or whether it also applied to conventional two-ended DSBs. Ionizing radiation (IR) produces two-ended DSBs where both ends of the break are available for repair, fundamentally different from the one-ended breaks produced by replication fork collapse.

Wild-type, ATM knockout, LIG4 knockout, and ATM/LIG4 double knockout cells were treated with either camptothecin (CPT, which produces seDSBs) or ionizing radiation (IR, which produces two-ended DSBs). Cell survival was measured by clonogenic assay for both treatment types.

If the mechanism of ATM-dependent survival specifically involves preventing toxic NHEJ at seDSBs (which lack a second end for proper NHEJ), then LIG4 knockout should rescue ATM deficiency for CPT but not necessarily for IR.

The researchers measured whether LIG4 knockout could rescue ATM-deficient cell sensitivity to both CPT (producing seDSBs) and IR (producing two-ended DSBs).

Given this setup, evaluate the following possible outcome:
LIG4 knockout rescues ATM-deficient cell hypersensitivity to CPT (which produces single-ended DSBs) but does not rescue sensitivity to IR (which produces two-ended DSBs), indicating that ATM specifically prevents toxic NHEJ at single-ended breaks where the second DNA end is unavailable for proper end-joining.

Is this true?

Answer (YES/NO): YES